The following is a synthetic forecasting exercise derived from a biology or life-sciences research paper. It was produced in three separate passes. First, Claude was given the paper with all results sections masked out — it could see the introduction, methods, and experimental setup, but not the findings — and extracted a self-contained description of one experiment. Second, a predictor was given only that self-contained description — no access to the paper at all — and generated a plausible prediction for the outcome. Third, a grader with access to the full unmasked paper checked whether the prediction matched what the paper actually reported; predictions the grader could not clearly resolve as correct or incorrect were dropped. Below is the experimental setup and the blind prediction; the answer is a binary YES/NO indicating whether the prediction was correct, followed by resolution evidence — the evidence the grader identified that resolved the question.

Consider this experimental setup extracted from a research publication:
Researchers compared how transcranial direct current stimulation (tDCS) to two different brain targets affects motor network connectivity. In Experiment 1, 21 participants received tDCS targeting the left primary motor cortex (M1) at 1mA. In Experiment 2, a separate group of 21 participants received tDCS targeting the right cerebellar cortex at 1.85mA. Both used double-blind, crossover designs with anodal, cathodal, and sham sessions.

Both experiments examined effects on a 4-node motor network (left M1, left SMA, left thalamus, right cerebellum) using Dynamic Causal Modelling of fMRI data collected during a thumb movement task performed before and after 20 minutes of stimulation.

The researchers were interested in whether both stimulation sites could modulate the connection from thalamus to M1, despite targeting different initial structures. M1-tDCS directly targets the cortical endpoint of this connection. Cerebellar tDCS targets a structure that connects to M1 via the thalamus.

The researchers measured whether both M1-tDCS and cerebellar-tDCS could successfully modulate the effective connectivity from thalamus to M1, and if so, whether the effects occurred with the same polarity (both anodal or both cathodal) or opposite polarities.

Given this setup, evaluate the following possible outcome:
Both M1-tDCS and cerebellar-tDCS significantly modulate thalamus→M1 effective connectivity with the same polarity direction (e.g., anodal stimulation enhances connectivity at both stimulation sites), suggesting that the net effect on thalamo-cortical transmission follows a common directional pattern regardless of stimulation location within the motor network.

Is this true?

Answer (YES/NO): NO